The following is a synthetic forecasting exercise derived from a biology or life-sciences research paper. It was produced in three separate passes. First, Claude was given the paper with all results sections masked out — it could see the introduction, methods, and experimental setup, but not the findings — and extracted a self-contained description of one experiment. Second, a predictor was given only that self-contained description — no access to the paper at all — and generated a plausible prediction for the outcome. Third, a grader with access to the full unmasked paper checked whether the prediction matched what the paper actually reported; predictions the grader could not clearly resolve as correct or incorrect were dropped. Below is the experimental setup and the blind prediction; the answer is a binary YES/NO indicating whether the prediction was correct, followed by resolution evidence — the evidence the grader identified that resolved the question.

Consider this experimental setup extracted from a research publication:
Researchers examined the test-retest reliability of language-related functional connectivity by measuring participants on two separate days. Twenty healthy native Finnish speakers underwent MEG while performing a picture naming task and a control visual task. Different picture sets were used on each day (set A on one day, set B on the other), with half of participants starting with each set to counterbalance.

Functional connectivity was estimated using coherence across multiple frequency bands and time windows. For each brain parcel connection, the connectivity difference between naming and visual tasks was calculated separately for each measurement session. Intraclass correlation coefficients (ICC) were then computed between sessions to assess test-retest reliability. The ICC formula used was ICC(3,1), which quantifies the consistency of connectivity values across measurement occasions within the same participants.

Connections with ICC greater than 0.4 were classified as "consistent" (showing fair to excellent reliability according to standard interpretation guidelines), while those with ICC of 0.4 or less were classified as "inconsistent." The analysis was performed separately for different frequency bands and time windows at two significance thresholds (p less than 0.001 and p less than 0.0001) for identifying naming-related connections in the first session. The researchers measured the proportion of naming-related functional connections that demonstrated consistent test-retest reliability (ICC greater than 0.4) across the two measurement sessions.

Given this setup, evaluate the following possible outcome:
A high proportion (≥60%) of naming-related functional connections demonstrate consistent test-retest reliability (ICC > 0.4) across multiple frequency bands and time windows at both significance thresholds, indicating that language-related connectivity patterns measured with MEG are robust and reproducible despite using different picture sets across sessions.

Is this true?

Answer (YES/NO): NO